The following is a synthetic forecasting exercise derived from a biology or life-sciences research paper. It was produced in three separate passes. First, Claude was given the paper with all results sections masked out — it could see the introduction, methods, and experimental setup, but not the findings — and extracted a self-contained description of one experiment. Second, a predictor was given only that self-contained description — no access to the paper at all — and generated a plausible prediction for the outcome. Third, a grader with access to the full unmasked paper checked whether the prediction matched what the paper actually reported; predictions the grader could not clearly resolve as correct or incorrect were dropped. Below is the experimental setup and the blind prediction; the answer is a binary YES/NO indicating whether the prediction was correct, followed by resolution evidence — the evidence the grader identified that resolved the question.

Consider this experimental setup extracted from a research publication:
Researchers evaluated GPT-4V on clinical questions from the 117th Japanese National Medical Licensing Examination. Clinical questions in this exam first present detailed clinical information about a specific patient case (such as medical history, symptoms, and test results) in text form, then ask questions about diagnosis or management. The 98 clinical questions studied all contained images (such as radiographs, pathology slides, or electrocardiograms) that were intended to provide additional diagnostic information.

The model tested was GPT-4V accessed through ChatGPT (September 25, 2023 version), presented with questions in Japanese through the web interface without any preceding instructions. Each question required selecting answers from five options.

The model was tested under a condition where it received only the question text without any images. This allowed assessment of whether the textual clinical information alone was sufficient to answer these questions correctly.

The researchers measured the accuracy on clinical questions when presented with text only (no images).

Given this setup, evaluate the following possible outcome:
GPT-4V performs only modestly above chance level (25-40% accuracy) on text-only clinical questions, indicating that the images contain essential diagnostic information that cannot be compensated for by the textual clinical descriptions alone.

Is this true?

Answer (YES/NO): NO